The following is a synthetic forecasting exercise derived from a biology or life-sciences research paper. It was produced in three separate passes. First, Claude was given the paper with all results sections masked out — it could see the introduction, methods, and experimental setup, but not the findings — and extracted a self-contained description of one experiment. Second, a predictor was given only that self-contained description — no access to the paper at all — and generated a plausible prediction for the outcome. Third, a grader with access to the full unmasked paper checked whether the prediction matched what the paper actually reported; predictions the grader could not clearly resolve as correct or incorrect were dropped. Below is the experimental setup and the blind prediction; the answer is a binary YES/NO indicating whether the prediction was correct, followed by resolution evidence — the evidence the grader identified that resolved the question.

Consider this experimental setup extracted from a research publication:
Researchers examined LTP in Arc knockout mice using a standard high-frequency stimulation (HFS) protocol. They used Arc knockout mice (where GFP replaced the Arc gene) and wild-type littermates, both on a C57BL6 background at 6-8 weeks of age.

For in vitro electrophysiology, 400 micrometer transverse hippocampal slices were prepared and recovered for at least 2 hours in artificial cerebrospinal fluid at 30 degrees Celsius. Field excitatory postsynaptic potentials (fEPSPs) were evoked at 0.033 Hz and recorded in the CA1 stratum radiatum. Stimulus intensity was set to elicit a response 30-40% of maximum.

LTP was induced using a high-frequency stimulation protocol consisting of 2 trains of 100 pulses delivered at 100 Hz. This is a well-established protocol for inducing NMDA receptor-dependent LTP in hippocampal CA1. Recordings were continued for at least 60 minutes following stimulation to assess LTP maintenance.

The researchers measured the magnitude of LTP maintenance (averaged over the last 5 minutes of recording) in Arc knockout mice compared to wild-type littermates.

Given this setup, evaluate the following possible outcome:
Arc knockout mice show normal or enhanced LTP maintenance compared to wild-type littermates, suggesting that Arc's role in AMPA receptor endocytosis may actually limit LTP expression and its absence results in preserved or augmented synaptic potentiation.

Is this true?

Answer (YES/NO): YES